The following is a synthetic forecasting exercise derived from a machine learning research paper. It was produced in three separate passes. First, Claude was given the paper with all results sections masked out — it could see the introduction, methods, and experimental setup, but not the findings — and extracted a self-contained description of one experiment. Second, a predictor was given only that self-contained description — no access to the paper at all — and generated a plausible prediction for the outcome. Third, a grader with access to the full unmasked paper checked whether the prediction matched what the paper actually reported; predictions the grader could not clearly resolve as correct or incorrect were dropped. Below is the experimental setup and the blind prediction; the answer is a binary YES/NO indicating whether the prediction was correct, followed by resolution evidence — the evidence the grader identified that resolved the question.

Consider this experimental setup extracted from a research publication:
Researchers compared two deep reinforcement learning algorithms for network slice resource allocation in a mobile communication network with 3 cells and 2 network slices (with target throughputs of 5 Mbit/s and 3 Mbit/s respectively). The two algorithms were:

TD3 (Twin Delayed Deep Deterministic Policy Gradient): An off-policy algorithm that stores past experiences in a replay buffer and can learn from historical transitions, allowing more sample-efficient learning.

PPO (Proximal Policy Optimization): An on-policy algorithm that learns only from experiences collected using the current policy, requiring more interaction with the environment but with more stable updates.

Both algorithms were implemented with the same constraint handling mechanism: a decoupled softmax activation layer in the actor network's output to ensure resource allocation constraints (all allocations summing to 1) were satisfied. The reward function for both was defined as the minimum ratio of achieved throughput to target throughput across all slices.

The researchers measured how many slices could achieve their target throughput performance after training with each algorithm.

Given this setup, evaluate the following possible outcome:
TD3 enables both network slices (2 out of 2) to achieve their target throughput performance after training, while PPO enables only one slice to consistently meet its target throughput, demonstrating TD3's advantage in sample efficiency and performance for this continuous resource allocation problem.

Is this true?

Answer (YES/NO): YES